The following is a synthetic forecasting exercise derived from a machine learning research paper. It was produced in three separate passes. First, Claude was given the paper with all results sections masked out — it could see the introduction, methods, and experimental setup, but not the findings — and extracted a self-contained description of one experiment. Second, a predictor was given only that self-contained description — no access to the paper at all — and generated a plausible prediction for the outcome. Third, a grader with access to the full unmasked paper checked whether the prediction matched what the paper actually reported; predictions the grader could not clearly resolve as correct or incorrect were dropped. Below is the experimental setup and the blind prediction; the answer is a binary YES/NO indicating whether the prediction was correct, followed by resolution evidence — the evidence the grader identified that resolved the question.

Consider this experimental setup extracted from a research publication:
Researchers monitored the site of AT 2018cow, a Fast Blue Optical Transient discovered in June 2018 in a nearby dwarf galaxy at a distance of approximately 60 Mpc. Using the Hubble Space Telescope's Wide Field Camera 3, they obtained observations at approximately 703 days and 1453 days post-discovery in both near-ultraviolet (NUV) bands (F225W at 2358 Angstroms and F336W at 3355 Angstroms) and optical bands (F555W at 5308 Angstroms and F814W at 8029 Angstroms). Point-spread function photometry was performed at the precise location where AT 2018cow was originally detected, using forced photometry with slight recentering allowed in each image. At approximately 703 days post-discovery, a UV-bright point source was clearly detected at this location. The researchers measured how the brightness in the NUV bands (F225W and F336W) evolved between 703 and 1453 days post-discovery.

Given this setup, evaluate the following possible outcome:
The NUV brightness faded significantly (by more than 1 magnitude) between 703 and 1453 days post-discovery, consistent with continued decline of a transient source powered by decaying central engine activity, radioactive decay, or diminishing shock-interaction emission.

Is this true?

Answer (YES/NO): NO